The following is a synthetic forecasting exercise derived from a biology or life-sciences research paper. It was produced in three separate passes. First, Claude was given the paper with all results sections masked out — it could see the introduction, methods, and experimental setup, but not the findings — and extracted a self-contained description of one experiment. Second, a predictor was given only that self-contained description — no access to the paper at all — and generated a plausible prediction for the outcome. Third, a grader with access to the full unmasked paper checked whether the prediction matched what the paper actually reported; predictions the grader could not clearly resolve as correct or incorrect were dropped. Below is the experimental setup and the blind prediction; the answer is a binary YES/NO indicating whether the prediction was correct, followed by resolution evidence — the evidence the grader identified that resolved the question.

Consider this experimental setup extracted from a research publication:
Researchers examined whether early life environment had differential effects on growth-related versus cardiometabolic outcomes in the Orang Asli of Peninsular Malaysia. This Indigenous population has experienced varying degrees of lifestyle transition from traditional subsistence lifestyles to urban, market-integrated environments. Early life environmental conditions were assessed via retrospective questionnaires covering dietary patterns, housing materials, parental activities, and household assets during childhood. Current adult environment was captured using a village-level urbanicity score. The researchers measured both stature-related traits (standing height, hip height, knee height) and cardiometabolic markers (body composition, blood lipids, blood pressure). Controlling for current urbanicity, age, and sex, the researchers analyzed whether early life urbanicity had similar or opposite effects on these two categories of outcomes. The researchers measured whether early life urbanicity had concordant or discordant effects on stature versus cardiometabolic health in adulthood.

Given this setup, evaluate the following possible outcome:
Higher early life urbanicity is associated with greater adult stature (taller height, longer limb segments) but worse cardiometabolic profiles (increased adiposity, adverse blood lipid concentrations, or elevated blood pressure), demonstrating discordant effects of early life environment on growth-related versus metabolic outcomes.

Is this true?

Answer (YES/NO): YES